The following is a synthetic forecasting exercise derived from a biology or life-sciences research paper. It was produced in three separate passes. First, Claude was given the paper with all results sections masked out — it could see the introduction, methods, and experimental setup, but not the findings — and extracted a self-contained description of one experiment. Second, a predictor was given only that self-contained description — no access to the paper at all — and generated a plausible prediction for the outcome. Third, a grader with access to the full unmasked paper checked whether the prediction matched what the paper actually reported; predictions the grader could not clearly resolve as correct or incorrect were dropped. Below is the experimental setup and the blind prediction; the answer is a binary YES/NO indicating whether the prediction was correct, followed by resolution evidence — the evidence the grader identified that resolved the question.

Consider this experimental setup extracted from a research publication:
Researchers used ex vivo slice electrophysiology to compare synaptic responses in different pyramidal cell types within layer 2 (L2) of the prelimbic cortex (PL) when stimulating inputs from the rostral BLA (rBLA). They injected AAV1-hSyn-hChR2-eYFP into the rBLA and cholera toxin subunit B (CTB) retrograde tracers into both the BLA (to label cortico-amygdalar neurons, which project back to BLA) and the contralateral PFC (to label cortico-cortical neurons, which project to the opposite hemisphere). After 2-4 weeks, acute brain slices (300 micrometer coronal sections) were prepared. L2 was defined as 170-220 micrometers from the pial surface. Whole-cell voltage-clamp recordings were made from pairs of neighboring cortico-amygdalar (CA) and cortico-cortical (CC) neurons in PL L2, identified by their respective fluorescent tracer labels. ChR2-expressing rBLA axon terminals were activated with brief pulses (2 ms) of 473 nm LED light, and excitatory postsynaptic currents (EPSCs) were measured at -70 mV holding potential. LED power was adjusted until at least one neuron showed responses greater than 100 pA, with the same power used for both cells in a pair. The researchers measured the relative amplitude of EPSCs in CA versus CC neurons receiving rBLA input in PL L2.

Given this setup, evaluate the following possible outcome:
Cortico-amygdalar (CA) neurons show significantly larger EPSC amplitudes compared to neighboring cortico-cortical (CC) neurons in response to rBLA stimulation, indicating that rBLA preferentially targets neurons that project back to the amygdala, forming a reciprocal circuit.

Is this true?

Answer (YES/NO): YES